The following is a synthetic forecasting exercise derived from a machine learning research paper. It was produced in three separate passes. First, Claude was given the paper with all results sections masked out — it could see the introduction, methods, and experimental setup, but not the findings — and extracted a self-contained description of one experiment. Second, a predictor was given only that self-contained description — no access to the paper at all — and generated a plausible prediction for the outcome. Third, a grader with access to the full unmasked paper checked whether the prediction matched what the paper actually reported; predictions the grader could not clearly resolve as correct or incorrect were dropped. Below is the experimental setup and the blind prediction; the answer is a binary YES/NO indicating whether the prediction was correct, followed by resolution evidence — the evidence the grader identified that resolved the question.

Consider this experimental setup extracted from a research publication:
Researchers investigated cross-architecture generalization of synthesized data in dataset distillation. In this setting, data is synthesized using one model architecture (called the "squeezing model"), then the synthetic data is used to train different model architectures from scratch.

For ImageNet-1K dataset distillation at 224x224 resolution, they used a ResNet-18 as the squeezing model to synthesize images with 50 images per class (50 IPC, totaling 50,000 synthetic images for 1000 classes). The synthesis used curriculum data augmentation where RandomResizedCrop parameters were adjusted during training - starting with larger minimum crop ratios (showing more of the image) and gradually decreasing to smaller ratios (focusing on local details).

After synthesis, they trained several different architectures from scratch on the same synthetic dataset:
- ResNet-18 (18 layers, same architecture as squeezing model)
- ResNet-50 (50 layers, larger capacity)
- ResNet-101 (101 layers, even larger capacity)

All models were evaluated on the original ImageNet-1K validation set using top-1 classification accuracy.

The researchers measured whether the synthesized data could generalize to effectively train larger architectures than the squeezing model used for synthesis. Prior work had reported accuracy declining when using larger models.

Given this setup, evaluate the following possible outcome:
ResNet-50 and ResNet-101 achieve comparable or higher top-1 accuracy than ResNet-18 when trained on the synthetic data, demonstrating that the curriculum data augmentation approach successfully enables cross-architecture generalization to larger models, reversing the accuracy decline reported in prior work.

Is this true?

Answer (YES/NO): YES